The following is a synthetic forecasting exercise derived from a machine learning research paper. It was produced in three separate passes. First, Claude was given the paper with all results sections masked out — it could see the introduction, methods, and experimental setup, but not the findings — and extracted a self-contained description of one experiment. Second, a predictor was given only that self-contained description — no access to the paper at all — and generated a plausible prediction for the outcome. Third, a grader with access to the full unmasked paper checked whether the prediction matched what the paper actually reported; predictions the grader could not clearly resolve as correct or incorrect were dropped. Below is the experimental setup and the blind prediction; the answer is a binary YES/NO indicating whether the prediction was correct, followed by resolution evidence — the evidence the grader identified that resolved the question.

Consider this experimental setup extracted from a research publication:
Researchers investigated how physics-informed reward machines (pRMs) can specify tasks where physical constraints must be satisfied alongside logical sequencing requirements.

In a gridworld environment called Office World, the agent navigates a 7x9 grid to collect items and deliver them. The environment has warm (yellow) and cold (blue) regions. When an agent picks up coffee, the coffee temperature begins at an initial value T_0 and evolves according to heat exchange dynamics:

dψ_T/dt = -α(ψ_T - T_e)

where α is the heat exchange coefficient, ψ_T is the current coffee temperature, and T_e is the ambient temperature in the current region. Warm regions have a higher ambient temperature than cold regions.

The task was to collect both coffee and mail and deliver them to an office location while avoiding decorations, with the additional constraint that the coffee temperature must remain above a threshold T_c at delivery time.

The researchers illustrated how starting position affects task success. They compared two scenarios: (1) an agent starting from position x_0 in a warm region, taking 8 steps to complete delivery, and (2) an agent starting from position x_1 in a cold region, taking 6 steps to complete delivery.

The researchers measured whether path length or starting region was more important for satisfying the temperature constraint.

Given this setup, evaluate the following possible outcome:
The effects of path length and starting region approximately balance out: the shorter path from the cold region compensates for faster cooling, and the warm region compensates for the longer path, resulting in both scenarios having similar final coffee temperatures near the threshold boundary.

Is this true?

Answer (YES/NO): NO